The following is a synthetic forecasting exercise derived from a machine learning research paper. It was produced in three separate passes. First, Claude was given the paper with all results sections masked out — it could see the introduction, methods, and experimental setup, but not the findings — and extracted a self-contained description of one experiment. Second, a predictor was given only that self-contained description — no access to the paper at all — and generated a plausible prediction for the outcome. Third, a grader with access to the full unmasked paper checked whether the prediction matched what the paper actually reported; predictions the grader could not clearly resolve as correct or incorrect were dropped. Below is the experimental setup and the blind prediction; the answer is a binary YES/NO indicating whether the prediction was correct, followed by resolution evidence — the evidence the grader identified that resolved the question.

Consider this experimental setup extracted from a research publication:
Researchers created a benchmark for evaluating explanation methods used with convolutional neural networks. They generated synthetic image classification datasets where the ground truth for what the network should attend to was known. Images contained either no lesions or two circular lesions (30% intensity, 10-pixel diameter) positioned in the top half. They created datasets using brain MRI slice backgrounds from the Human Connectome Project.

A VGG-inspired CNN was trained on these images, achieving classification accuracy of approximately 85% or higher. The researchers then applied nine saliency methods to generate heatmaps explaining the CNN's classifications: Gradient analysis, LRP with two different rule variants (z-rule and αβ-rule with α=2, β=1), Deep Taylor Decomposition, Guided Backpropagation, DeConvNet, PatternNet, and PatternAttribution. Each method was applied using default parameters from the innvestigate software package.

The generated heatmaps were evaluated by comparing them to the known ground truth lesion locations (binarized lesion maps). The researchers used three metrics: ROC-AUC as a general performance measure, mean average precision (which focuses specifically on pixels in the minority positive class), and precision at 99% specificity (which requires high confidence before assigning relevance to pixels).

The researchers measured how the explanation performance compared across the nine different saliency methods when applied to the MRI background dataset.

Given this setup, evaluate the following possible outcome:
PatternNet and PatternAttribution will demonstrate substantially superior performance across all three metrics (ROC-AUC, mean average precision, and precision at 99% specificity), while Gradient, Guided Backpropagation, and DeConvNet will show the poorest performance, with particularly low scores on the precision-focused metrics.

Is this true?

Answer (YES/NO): NO